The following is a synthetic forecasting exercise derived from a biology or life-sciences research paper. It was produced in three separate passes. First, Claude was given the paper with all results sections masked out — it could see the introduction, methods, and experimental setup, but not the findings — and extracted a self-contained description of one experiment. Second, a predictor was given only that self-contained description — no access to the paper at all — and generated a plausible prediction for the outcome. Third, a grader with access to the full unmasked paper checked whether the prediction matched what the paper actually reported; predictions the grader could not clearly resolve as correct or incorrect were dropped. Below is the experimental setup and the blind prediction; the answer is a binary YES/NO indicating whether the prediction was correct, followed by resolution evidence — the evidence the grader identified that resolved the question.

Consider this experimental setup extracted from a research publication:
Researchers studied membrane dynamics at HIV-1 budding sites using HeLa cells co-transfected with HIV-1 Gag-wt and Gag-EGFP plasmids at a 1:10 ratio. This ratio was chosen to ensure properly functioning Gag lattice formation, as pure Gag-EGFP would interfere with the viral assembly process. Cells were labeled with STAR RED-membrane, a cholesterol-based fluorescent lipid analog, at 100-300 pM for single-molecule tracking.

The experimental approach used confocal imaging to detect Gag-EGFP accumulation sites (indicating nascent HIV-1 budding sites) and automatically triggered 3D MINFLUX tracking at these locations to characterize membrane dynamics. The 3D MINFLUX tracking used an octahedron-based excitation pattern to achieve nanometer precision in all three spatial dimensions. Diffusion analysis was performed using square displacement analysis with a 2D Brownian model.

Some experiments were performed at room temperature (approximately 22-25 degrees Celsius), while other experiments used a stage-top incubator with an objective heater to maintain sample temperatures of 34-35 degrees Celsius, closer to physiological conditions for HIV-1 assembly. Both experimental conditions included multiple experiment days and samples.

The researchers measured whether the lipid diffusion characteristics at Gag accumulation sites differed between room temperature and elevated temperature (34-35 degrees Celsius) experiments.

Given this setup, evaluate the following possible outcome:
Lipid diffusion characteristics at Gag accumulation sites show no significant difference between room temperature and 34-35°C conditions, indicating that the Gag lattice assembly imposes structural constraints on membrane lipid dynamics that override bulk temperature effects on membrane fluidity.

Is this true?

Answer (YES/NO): YES